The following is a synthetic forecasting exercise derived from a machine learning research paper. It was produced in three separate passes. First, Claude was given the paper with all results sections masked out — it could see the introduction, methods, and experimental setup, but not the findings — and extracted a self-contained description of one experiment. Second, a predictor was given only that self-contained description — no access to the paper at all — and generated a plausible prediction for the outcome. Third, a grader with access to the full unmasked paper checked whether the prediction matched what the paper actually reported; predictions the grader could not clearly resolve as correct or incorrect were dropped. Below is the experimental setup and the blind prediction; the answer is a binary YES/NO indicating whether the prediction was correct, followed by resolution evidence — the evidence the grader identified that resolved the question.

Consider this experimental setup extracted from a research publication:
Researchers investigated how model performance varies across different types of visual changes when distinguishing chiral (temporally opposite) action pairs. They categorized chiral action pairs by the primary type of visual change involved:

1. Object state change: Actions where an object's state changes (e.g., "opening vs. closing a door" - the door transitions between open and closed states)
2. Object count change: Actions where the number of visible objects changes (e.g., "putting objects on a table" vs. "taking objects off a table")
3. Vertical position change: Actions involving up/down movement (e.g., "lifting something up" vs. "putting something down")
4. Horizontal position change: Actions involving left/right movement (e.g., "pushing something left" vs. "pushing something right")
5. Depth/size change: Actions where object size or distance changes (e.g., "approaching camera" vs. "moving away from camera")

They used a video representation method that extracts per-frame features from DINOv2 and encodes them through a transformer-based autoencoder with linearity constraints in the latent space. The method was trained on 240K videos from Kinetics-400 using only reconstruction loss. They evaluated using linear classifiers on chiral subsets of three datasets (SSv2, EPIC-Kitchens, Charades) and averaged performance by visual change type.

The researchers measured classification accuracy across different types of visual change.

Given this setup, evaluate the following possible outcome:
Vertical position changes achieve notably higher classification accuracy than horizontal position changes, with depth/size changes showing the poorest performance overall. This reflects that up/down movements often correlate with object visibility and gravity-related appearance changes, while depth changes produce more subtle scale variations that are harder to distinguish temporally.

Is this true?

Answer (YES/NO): NO